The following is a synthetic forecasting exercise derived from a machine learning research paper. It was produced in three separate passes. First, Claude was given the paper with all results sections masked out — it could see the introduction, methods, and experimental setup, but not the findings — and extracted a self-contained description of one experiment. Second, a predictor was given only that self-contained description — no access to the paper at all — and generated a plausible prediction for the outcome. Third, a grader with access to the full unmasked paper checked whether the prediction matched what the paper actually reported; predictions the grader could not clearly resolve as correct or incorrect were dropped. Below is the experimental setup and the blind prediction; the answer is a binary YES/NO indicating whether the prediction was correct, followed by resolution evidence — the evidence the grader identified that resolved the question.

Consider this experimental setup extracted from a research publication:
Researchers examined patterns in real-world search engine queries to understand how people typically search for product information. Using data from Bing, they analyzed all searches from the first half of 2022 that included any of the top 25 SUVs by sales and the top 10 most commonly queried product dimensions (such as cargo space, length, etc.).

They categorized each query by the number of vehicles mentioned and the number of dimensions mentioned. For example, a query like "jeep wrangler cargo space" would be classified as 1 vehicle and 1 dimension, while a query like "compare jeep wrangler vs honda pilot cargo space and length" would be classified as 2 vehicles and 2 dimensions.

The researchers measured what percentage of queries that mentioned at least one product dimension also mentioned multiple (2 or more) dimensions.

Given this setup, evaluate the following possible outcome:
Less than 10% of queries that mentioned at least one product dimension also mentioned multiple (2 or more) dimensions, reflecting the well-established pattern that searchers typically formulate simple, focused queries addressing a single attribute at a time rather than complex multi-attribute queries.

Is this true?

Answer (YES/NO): NO